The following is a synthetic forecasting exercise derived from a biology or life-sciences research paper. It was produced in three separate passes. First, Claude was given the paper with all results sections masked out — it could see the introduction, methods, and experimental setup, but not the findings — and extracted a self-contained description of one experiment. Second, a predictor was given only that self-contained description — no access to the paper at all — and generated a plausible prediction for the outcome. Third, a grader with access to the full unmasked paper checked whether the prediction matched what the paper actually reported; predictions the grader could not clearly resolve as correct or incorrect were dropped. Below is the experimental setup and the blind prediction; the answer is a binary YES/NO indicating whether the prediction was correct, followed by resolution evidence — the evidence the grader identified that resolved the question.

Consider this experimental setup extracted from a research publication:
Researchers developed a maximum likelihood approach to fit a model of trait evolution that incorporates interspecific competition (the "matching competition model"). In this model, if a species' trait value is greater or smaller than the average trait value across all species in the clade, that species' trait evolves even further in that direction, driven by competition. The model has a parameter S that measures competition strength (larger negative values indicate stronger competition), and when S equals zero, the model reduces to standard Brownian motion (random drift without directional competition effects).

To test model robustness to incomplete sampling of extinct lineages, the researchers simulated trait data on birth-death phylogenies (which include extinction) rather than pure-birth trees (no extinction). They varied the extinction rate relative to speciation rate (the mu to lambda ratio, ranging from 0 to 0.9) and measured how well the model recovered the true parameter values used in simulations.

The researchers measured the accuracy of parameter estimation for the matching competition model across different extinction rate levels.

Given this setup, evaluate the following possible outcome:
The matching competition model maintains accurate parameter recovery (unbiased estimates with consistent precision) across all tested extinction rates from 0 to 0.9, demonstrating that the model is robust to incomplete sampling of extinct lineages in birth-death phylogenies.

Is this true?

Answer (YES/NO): NO